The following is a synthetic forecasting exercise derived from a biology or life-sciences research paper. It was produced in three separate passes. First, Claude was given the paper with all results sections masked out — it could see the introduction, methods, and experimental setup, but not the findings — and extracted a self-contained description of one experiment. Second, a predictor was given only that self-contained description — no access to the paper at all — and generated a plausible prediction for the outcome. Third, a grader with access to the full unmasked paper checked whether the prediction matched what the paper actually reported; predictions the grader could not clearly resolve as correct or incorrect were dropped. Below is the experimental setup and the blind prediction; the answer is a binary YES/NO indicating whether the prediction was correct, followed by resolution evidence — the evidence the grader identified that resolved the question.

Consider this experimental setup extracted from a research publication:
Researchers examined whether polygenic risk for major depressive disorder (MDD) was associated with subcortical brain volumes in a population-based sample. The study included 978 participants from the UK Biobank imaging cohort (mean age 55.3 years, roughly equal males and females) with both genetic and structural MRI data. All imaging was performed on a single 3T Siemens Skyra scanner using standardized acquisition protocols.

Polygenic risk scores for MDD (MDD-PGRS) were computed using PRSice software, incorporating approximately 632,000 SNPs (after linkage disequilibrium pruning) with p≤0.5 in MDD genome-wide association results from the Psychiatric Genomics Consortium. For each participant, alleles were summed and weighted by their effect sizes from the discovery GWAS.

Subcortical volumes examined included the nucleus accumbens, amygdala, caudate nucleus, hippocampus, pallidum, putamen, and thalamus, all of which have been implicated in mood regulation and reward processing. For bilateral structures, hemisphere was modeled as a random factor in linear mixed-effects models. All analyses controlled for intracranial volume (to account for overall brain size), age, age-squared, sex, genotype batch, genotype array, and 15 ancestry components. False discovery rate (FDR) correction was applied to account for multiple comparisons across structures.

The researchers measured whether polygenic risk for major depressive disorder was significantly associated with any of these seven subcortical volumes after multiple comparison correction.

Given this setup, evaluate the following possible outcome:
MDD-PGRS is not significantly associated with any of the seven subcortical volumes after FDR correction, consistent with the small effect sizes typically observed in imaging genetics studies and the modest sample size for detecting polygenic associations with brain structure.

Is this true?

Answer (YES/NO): YES